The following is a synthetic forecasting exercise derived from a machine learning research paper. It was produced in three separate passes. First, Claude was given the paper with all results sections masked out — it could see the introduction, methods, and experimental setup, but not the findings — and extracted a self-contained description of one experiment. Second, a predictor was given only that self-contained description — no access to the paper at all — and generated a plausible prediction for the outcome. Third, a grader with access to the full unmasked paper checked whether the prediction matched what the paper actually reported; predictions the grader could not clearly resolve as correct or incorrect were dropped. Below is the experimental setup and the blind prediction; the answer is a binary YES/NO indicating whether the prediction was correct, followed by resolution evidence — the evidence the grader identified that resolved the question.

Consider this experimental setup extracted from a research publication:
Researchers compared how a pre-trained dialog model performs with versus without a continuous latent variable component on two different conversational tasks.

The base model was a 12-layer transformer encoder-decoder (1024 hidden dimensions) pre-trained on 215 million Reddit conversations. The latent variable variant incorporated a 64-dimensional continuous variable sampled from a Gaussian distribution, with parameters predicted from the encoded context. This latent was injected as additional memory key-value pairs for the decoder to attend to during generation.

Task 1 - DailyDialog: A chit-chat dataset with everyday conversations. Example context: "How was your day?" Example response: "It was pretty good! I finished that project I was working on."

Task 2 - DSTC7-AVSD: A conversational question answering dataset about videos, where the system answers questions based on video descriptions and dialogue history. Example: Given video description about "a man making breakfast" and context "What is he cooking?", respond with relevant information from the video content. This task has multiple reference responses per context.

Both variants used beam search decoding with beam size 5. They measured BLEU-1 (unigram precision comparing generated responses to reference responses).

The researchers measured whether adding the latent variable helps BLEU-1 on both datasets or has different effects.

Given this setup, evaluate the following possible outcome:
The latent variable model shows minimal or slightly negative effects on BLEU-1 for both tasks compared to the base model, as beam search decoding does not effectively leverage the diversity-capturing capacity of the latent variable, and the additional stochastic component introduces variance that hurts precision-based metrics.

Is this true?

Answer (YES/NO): NO